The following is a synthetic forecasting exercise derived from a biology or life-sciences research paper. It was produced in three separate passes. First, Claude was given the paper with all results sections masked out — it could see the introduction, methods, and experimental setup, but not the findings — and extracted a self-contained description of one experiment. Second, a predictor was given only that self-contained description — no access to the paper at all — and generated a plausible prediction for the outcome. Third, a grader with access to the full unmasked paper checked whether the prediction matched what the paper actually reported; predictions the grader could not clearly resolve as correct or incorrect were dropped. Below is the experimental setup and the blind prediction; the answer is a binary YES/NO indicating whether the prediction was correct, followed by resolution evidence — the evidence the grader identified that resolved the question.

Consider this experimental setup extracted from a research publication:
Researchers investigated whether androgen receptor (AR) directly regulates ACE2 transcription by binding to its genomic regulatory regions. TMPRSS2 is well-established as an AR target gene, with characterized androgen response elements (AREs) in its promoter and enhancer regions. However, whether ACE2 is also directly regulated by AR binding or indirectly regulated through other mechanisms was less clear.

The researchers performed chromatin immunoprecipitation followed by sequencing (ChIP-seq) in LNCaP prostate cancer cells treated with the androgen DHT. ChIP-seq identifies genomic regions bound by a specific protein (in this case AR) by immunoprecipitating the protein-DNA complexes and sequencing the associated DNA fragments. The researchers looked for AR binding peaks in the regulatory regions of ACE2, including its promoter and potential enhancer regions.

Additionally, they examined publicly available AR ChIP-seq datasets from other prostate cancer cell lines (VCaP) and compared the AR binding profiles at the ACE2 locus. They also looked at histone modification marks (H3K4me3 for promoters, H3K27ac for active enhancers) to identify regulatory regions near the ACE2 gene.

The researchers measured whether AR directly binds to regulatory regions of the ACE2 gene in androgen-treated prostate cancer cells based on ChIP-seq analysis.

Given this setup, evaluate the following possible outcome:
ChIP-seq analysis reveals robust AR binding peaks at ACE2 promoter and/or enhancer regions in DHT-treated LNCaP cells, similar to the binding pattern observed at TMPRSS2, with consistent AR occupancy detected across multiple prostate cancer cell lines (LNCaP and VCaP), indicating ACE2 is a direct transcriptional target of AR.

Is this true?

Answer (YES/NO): YES